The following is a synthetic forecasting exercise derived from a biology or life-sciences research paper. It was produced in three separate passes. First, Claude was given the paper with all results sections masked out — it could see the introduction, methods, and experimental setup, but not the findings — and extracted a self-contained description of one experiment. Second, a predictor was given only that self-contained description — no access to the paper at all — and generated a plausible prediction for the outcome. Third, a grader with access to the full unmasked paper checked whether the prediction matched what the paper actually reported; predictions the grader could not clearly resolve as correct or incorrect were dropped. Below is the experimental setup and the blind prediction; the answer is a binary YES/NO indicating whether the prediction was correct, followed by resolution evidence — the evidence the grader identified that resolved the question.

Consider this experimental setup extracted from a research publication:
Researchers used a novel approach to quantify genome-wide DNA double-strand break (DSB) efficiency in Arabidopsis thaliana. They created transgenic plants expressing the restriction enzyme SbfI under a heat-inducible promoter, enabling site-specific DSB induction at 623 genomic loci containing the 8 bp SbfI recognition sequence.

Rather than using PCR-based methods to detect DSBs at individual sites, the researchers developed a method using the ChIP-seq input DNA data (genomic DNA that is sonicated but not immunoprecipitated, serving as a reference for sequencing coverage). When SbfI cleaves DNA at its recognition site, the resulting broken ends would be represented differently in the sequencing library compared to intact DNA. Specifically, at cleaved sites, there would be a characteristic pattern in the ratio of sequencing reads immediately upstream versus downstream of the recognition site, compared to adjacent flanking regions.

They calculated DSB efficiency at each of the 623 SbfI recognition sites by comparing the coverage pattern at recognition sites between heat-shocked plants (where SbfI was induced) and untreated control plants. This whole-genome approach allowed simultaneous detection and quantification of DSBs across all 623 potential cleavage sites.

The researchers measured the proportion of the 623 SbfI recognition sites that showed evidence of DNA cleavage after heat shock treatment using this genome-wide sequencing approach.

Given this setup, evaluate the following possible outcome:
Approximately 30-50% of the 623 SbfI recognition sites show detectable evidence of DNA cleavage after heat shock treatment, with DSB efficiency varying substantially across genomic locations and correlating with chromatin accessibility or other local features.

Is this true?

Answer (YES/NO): NO